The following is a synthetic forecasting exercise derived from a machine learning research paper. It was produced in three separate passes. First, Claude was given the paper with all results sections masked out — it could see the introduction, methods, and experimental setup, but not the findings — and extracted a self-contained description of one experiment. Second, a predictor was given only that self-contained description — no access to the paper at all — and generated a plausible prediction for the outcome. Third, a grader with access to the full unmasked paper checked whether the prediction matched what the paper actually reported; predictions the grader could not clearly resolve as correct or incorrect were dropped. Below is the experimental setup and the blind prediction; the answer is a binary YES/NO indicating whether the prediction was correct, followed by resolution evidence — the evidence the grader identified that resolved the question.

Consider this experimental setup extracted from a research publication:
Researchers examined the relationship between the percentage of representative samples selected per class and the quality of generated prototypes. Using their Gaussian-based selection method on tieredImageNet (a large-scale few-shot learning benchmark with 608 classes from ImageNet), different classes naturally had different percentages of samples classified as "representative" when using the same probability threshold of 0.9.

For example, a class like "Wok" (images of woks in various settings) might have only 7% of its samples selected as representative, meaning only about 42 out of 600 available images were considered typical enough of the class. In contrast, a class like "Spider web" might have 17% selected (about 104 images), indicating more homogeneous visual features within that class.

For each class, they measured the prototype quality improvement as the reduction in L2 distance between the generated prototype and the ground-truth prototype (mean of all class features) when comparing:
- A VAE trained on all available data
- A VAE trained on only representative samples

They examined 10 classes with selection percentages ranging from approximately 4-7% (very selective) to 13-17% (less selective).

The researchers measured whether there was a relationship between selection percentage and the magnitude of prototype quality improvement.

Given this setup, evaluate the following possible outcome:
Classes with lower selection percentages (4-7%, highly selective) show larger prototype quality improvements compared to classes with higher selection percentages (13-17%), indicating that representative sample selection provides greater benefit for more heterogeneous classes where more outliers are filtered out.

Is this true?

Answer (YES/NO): YES